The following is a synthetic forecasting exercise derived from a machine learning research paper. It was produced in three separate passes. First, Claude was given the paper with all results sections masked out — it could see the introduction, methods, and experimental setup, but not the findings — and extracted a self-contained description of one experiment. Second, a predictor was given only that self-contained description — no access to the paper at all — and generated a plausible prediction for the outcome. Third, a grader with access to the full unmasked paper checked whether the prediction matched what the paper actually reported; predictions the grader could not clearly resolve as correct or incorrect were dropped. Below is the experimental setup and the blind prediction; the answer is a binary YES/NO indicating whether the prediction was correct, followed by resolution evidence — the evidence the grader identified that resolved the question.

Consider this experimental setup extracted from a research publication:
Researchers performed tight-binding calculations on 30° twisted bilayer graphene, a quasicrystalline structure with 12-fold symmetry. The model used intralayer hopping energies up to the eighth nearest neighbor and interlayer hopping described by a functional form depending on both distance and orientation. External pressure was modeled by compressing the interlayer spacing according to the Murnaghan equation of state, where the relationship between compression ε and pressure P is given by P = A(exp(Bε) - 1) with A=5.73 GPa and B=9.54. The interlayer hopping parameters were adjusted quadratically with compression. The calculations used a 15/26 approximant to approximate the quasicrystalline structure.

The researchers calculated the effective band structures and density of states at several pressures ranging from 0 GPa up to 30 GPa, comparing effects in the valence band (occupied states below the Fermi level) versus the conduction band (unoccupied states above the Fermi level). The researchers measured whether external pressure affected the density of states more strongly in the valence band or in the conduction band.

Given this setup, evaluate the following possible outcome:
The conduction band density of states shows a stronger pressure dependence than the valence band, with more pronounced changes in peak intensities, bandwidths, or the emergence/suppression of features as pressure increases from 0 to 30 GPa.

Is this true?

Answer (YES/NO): NO